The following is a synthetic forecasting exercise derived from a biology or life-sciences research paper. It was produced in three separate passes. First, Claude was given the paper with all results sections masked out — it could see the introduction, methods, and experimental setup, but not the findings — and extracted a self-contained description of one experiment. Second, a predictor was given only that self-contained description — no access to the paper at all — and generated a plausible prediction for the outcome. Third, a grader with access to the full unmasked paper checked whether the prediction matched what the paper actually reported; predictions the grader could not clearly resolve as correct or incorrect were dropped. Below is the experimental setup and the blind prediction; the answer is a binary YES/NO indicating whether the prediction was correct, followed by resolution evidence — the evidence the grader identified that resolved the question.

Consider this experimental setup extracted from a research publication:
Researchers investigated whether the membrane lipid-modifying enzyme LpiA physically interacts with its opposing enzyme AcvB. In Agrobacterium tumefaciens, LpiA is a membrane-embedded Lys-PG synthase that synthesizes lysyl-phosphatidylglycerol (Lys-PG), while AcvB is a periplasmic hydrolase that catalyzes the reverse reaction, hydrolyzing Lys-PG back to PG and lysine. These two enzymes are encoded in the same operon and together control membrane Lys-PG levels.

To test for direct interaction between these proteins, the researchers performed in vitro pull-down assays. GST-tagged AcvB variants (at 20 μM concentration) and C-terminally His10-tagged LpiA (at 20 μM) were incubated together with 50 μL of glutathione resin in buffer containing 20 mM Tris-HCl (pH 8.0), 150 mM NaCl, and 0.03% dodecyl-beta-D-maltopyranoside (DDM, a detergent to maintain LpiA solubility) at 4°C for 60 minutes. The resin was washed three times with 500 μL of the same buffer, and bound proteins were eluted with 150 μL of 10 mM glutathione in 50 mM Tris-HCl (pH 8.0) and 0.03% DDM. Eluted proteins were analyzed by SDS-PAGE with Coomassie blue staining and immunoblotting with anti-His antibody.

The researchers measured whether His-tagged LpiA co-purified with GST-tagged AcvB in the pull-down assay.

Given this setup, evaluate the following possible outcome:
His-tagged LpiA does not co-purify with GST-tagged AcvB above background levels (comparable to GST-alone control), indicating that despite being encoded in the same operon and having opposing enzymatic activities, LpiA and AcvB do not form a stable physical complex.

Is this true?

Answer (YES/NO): NO